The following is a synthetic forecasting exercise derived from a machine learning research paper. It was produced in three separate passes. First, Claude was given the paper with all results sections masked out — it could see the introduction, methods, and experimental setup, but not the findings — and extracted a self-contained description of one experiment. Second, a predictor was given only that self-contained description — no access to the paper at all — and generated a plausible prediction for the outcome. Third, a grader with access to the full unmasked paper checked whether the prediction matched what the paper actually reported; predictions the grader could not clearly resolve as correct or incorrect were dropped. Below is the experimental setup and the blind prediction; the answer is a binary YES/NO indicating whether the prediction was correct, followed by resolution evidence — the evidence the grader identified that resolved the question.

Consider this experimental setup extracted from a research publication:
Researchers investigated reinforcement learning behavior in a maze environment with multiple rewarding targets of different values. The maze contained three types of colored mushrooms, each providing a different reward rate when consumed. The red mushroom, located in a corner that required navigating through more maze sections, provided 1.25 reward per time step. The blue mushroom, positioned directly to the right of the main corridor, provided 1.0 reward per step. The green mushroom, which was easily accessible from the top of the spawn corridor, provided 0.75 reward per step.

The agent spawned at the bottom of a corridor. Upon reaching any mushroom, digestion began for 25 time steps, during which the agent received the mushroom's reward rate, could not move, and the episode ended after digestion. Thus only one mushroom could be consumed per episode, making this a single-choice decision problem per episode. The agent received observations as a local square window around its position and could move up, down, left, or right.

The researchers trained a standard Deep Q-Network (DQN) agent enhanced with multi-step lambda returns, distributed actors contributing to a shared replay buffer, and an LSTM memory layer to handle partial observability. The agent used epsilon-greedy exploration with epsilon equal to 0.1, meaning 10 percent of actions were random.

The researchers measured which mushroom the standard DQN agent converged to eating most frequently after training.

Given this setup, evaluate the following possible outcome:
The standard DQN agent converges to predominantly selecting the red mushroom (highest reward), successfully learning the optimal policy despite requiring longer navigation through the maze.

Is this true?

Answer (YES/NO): NO